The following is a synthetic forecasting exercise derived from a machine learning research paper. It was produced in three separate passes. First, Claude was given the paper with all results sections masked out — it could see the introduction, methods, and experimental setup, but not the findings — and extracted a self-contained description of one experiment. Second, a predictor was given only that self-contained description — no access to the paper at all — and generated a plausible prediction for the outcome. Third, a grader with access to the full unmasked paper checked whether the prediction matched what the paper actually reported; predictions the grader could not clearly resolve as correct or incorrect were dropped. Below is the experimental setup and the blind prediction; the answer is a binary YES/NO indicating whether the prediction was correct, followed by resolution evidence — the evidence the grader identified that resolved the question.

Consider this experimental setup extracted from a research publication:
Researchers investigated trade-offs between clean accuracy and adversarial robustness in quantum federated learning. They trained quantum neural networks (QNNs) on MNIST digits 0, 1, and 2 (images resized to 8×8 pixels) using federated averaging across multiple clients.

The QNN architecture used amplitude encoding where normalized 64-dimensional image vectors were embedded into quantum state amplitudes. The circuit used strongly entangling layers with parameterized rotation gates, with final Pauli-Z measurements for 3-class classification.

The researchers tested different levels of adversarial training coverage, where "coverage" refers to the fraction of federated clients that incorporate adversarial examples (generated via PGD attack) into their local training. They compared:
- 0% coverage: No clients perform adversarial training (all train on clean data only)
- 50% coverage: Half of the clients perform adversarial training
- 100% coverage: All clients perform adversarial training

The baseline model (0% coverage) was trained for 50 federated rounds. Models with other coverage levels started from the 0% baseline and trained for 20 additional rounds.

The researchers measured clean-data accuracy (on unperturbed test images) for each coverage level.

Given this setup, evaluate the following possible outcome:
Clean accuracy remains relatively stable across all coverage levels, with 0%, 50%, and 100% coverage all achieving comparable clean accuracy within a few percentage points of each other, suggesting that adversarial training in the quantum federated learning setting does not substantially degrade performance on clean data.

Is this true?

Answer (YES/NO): NO